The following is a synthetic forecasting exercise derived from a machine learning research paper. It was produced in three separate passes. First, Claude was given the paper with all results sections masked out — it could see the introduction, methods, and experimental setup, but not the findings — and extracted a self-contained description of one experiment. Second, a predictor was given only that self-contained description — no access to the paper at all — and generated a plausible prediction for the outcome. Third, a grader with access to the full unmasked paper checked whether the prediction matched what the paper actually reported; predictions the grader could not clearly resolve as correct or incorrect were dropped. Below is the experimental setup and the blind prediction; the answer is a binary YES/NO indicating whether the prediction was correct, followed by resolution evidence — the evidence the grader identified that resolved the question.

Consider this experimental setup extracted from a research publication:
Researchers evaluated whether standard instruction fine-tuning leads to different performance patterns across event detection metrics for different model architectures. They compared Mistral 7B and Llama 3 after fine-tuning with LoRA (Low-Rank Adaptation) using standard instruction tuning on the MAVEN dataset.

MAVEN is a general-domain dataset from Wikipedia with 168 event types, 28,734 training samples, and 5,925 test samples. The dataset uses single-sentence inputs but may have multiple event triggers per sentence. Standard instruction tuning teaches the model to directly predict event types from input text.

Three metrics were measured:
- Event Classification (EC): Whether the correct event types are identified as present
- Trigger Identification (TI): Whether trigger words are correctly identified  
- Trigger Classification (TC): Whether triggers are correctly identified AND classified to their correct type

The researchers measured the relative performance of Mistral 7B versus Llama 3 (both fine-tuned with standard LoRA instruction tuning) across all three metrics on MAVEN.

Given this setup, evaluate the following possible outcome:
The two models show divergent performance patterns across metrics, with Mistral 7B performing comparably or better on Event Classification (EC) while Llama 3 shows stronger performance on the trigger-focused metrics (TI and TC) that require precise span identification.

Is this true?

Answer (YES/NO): NO